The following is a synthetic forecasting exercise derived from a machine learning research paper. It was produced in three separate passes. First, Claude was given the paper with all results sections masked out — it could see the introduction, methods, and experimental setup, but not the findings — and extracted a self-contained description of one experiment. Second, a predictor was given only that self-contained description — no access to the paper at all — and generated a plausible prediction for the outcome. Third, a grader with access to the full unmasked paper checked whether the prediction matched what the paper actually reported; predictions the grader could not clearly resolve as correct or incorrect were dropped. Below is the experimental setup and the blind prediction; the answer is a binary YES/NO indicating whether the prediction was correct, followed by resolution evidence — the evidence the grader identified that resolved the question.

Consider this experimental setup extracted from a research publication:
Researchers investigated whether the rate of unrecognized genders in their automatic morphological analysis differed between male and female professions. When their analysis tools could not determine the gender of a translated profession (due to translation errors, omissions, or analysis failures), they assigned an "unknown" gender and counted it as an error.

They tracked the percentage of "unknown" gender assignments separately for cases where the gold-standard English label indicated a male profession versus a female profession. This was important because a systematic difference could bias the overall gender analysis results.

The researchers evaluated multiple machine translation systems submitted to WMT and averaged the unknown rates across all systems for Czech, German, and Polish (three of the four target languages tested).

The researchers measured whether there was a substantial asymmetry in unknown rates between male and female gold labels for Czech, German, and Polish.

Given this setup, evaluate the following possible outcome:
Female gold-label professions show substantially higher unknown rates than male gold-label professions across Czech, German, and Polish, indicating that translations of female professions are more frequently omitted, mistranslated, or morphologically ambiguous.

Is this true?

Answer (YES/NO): NO